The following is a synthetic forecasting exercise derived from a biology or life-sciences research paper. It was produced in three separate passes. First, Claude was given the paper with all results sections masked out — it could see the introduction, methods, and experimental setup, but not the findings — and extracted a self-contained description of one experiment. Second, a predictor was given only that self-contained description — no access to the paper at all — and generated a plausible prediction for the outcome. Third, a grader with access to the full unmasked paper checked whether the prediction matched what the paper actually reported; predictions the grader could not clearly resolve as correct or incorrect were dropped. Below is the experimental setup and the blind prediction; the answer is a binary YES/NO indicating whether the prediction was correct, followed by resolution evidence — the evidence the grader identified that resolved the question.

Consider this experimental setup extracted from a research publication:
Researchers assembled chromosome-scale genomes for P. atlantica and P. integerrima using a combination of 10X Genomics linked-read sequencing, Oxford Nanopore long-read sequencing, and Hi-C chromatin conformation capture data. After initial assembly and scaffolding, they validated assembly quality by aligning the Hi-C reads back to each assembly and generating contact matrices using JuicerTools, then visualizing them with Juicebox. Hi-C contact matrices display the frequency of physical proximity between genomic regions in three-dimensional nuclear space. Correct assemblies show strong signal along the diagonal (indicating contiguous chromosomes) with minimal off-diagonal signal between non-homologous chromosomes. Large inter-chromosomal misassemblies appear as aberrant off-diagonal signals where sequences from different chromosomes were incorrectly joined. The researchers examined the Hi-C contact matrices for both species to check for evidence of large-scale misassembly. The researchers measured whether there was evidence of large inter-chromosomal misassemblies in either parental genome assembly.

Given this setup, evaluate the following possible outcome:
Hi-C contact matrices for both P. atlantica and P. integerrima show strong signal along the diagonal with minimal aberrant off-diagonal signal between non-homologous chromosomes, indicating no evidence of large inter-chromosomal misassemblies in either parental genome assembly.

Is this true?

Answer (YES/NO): NO